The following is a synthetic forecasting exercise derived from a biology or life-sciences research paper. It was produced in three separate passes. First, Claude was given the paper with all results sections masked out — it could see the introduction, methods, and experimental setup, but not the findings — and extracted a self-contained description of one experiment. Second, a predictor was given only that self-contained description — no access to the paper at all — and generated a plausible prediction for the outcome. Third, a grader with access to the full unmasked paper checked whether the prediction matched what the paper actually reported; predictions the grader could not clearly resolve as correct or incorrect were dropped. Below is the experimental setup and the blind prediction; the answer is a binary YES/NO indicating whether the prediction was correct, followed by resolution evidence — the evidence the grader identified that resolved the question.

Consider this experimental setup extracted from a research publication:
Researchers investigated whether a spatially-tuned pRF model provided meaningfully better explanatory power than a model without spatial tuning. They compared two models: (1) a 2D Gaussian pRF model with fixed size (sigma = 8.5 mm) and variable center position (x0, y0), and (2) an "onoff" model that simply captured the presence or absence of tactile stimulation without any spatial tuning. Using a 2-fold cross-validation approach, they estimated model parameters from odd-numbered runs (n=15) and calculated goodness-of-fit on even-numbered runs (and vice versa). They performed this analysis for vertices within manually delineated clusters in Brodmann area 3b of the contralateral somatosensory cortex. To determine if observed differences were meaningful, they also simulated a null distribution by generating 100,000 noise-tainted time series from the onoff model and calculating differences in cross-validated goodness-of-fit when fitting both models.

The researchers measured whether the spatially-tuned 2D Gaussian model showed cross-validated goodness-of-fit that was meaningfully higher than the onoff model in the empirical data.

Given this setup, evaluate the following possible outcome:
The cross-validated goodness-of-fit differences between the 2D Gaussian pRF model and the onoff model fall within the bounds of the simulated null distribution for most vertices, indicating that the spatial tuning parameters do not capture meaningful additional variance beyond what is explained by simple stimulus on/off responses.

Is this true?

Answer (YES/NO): NO